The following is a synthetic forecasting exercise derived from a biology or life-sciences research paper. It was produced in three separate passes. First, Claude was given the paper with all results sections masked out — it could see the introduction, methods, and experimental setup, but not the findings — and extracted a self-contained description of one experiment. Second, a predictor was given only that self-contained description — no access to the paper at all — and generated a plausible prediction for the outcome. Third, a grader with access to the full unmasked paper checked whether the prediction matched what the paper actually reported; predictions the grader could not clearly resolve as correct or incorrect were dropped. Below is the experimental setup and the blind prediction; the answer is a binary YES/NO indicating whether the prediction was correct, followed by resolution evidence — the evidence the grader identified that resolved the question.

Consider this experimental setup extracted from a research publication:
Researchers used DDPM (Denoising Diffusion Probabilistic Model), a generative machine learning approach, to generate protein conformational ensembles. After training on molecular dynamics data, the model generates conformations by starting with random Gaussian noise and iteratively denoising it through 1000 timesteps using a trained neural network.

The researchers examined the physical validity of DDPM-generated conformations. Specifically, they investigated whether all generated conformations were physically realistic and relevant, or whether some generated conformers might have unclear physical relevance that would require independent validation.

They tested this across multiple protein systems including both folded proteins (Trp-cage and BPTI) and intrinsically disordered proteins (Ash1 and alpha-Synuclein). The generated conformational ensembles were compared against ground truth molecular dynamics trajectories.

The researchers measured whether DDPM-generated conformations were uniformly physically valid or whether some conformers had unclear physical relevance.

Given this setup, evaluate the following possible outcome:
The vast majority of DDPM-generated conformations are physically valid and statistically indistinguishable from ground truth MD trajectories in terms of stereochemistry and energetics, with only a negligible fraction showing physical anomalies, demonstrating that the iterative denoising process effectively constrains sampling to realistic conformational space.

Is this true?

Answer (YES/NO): NO